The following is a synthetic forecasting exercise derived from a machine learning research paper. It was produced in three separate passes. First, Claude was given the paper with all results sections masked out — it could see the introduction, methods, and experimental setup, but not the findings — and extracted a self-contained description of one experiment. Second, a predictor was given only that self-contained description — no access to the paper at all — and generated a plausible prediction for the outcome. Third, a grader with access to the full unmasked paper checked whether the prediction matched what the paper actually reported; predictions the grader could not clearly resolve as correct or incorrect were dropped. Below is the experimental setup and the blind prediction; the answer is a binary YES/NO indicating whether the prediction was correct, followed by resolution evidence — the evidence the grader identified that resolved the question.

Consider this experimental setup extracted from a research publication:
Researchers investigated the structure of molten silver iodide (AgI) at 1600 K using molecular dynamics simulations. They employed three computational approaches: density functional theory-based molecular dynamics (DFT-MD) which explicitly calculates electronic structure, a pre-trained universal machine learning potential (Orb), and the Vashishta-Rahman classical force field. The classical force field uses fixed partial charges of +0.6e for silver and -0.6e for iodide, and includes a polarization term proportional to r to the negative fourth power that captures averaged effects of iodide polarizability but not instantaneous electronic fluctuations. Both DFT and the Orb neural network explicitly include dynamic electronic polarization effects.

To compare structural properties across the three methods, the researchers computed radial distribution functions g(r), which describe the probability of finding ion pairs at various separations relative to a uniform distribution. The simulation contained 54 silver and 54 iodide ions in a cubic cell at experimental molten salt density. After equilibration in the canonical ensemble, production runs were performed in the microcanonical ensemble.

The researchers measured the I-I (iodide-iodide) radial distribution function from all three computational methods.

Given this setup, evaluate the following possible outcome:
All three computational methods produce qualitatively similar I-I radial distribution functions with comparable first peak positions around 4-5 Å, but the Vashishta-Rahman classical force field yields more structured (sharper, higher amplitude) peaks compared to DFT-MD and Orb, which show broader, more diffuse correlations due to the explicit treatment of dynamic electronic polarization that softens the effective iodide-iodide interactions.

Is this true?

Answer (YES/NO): YES